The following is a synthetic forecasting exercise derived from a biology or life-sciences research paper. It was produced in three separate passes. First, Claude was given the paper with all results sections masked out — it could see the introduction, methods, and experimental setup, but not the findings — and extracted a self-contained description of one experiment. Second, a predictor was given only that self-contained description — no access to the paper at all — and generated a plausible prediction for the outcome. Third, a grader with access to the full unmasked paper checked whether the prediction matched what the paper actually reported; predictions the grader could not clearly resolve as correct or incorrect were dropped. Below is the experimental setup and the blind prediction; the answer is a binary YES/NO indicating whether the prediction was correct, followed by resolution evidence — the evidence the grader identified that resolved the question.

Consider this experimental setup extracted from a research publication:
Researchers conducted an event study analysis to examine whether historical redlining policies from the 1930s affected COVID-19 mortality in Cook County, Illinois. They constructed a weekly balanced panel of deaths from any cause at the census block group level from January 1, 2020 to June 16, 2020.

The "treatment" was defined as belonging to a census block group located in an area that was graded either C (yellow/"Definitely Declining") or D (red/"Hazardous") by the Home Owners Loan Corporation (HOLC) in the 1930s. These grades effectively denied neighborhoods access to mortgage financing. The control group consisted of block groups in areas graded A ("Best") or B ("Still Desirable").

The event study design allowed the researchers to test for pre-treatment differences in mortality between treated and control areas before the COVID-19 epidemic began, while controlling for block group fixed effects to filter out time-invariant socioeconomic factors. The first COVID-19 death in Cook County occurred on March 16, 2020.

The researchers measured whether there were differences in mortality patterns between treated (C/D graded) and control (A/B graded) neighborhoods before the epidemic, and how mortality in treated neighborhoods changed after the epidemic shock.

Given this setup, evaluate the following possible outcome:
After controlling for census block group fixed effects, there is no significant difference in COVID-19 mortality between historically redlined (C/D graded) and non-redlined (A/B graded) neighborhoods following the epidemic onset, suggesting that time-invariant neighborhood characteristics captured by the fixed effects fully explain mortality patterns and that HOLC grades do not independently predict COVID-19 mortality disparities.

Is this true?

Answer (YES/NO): NO